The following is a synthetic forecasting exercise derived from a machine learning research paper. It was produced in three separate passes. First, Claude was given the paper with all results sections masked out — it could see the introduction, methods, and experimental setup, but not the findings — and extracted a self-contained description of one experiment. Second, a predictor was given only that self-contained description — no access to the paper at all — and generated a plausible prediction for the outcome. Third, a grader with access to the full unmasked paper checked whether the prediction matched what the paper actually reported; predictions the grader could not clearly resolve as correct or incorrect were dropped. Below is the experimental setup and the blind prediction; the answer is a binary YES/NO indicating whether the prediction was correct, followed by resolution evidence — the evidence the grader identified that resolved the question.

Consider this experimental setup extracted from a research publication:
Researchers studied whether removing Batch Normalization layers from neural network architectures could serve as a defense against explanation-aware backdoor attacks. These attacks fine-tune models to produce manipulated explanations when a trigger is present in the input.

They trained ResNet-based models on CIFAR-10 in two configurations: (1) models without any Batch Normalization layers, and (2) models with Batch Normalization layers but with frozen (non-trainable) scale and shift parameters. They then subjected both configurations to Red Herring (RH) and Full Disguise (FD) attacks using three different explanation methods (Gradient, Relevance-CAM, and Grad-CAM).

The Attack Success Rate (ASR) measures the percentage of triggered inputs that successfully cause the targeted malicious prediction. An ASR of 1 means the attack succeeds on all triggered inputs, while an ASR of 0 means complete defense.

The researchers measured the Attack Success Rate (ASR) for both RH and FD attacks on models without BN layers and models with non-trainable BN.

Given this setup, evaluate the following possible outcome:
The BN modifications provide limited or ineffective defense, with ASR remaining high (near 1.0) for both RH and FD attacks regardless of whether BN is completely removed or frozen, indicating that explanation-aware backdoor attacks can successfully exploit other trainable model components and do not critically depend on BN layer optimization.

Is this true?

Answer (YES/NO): YES